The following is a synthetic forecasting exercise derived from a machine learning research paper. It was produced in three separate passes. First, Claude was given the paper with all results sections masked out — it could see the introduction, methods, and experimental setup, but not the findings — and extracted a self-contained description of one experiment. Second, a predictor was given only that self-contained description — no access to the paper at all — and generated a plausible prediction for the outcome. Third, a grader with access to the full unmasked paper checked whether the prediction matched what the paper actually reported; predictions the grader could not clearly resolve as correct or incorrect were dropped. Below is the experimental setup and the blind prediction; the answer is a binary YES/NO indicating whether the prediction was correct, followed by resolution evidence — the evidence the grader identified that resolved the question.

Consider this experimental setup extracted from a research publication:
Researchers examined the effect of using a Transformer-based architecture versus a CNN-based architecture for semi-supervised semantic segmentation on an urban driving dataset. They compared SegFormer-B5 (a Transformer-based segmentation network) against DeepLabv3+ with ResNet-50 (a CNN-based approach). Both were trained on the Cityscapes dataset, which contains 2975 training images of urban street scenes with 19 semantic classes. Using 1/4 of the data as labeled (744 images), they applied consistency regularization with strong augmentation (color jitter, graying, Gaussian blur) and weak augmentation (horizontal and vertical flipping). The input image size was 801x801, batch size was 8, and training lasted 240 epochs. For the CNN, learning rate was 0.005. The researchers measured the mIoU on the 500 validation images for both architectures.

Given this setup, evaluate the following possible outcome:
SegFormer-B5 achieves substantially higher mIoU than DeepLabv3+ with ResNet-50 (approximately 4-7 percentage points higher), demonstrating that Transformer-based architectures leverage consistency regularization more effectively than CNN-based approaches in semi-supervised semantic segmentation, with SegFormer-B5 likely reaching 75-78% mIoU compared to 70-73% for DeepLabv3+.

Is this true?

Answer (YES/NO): NO